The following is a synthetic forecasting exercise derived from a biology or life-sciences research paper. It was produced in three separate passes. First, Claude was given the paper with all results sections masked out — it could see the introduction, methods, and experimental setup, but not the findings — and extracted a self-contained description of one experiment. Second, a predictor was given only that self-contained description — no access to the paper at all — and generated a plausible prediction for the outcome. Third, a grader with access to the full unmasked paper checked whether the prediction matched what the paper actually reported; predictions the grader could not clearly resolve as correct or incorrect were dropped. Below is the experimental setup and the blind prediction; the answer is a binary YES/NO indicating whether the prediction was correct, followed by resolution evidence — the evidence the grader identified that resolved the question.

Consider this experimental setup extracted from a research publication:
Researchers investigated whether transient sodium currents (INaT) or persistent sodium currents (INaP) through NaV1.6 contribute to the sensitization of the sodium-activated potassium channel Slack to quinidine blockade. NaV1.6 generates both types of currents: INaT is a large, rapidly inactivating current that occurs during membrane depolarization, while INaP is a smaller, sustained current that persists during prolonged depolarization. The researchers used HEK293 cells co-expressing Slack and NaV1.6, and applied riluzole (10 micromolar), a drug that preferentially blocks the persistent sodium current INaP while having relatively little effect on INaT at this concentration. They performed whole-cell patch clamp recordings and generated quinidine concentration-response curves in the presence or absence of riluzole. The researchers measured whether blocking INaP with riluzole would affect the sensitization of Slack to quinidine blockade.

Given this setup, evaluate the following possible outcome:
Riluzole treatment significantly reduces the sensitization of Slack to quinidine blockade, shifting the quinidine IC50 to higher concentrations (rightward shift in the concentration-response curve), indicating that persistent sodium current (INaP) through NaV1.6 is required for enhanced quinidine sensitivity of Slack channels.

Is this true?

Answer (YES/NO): NO